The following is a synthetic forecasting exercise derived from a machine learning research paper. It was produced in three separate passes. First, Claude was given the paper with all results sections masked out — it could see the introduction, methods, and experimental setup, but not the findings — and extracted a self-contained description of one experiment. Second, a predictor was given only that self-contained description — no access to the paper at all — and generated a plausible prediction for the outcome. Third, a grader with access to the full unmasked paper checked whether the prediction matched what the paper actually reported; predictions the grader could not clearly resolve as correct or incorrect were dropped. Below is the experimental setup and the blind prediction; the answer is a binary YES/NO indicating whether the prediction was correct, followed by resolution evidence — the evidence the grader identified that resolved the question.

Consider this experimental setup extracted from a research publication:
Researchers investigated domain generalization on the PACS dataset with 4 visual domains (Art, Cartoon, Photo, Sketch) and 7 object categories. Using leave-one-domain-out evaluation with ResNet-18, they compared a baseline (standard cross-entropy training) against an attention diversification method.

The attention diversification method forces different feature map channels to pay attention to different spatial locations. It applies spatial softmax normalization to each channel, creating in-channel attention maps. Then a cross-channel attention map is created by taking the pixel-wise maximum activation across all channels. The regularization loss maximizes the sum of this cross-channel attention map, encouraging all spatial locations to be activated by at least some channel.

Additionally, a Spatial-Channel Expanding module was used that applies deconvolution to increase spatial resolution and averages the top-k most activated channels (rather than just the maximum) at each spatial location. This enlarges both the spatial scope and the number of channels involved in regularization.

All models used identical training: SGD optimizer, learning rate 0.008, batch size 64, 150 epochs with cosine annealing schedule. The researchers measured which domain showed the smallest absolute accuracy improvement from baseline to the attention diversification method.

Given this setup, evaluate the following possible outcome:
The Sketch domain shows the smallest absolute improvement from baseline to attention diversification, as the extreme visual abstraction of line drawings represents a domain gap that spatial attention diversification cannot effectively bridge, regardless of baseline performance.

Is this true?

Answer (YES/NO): NO